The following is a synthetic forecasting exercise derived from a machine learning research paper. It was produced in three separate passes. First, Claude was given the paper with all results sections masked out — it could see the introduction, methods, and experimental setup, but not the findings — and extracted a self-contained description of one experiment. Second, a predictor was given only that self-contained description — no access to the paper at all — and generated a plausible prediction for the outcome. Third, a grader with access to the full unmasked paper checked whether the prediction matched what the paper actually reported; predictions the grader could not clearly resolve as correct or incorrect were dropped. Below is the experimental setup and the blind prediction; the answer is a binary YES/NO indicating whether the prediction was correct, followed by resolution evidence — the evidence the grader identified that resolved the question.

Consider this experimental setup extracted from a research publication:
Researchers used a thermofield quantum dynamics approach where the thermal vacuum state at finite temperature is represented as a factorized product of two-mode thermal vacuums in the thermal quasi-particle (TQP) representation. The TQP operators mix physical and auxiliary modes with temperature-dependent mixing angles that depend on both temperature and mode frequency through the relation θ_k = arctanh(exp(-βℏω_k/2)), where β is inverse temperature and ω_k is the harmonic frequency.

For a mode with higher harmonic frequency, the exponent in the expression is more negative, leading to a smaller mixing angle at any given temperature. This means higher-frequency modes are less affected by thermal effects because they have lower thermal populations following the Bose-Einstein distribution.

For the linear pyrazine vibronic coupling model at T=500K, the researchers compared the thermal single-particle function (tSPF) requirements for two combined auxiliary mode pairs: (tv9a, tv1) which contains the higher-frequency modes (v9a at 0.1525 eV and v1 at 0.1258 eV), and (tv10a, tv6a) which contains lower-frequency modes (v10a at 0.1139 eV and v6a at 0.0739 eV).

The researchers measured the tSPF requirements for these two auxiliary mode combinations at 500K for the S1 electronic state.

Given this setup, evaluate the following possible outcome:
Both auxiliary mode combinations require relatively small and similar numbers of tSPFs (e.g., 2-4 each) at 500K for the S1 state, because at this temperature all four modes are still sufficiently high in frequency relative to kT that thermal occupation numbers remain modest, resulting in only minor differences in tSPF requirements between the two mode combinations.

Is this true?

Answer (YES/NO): NO